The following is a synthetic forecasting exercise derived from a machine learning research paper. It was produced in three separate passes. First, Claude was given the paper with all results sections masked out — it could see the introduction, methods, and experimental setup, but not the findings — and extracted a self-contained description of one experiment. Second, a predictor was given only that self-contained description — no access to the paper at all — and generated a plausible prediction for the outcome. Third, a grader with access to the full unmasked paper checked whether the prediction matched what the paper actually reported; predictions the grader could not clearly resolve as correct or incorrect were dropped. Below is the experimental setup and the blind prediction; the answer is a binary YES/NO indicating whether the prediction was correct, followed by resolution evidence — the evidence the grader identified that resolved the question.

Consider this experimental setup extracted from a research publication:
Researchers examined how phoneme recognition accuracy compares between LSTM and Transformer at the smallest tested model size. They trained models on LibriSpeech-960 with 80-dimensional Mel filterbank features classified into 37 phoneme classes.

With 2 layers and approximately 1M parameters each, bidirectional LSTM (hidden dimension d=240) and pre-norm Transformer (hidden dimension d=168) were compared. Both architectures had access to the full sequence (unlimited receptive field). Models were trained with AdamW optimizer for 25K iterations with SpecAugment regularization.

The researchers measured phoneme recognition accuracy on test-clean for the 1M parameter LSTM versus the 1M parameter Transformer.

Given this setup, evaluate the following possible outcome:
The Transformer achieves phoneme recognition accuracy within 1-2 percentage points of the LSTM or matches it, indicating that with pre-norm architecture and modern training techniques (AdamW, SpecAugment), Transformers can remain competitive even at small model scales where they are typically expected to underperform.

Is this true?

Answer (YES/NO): NO